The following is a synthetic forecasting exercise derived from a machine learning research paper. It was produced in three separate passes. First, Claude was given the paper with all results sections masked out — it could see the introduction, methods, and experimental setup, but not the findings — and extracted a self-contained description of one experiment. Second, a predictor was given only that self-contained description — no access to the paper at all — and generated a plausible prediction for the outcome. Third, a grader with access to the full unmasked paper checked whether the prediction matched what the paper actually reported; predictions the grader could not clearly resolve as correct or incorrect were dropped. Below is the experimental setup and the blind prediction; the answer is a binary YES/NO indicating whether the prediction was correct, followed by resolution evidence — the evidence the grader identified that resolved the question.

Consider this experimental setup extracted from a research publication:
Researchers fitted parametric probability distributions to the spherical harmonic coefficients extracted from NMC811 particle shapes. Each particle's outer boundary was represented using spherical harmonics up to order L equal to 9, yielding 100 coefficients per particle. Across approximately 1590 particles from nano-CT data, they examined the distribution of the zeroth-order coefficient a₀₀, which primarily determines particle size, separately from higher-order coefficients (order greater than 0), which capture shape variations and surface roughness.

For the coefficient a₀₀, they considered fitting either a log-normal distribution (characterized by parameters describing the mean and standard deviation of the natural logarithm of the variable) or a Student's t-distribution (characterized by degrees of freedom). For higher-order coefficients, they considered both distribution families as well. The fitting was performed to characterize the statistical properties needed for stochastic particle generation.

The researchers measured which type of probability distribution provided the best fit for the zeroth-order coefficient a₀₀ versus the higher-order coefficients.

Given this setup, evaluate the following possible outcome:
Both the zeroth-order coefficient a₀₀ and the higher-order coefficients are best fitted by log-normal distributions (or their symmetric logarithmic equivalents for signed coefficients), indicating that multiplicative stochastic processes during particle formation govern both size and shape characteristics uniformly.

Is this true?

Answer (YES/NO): NO